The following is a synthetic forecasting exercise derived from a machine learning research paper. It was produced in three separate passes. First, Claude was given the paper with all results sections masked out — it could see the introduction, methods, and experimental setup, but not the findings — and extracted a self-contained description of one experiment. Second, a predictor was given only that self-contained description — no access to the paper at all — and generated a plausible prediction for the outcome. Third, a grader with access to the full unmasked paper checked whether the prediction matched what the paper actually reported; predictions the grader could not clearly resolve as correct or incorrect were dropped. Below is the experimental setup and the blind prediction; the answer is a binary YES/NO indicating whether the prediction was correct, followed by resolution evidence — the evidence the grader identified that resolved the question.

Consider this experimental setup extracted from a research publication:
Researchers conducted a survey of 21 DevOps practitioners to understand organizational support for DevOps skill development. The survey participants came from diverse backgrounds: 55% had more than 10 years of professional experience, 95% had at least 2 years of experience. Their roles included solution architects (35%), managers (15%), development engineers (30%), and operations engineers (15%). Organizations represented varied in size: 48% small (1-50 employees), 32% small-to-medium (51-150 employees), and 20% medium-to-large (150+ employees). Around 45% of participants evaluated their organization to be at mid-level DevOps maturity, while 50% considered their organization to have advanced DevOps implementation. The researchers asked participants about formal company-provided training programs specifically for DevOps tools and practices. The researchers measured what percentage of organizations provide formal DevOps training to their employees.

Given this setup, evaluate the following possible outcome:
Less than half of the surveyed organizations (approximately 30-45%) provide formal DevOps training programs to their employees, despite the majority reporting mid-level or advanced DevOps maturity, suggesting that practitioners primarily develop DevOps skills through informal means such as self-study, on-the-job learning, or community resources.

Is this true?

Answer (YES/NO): NO